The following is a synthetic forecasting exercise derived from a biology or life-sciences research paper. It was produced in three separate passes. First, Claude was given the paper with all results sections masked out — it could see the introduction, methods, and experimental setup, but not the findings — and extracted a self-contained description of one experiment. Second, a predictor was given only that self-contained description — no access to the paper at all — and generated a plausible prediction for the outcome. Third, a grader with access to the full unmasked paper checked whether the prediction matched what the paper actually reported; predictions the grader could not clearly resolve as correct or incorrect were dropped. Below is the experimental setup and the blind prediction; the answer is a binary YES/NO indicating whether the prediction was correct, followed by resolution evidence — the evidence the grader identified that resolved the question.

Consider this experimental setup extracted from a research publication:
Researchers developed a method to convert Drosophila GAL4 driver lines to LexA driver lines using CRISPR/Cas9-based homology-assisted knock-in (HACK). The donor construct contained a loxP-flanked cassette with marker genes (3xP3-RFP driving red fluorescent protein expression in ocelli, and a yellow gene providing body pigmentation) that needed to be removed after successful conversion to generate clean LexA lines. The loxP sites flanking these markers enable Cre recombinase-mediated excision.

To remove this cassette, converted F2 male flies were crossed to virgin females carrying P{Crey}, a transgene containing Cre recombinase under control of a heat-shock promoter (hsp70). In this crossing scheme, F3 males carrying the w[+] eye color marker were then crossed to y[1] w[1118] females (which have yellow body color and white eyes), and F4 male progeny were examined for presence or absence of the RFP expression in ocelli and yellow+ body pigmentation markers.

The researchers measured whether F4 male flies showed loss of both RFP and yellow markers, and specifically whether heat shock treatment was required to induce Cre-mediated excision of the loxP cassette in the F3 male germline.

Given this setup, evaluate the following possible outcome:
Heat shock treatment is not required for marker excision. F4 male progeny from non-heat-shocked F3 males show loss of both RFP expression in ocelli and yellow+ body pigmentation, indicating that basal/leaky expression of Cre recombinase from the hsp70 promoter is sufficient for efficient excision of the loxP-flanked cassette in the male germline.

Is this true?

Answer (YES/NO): YES